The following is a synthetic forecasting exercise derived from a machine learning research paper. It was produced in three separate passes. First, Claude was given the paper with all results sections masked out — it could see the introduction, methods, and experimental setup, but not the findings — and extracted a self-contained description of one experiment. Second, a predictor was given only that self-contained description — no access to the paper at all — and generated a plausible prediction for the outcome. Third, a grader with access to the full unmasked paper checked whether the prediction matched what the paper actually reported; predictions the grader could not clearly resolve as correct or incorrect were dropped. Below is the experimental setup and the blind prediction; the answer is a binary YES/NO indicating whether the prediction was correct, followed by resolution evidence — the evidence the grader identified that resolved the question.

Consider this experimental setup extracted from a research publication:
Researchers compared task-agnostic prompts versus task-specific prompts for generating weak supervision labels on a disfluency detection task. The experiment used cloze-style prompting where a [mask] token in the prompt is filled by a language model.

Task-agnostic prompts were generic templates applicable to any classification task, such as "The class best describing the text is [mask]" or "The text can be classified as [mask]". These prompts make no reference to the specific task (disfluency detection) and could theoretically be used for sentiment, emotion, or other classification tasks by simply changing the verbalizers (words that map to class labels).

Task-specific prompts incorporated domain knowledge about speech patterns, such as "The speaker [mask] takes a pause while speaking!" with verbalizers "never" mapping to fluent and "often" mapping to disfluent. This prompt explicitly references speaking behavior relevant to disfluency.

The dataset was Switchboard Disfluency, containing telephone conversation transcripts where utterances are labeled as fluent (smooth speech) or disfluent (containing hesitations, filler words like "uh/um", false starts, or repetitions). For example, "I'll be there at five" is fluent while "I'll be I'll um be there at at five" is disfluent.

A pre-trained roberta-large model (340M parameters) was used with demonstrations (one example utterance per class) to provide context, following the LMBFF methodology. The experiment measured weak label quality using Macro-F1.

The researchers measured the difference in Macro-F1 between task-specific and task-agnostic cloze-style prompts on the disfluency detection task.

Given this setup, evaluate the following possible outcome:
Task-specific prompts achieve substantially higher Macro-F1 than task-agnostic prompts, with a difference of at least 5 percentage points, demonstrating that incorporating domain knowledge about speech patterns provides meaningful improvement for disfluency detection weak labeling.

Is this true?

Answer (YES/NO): YES